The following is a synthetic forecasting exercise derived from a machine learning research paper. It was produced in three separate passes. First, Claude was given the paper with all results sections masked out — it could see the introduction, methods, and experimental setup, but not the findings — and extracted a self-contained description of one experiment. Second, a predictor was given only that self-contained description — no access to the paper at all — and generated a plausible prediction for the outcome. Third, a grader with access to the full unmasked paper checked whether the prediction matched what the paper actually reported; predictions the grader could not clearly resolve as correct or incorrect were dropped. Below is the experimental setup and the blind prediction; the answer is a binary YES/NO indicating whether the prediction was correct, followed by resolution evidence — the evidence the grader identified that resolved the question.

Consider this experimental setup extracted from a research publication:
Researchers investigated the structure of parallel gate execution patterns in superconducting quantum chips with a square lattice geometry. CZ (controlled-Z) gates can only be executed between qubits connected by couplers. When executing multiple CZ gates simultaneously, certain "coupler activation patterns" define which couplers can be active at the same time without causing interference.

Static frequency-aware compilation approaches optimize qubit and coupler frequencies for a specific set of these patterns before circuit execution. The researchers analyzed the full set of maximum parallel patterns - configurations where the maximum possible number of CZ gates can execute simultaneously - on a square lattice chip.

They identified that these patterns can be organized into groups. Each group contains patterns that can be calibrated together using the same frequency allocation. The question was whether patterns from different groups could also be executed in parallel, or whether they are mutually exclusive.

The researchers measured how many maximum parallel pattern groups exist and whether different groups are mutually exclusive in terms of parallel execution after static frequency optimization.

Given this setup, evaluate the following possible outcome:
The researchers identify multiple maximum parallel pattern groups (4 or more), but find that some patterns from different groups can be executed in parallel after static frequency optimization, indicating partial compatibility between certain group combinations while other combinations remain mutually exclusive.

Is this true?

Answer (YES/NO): NO